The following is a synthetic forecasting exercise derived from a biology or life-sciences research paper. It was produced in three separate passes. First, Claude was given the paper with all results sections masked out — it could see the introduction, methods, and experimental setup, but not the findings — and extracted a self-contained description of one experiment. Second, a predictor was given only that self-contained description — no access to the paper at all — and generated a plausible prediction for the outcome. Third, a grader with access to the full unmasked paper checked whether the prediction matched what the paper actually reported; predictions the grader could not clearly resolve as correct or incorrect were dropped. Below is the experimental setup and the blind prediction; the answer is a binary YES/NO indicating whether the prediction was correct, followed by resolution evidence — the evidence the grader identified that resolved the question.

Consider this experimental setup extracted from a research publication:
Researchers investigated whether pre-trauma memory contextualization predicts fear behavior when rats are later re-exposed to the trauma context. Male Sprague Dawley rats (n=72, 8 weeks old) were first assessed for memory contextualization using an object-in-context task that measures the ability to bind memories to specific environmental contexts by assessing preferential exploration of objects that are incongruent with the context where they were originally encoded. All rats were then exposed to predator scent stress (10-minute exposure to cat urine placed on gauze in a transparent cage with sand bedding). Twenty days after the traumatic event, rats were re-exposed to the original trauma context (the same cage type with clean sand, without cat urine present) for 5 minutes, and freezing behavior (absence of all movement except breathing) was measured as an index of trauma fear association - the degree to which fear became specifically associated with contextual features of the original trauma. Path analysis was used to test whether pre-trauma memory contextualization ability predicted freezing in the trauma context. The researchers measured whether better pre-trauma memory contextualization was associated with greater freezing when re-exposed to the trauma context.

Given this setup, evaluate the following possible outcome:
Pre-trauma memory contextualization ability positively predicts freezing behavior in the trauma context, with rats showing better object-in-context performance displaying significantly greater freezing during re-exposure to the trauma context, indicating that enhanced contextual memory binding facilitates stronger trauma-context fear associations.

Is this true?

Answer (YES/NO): YES